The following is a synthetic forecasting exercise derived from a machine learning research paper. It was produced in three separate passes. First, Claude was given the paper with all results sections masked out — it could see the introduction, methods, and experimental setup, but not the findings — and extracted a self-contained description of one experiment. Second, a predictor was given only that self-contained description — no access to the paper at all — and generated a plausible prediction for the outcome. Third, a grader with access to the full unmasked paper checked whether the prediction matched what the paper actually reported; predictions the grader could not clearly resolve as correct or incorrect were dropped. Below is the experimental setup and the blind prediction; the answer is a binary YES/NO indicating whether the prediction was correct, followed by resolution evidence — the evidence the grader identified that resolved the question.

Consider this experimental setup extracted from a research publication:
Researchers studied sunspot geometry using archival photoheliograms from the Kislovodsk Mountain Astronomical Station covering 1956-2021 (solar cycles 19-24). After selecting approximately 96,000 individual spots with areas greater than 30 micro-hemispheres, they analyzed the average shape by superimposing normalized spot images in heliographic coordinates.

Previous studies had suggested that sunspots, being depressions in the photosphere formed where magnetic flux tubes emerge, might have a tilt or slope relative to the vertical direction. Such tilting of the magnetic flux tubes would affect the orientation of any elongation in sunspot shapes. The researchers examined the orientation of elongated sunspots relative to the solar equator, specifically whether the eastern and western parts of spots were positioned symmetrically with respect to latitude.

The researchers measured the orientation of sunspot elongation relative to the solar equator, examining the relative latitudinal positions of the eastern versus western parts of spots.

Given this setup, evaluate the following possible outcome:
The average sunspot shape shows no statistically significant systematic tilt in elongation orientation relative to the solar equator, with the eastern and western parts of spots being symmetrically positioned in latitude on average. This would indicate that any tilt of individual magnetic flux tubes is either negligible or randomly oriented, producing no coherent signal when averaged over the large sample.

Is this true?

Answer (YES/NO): NO